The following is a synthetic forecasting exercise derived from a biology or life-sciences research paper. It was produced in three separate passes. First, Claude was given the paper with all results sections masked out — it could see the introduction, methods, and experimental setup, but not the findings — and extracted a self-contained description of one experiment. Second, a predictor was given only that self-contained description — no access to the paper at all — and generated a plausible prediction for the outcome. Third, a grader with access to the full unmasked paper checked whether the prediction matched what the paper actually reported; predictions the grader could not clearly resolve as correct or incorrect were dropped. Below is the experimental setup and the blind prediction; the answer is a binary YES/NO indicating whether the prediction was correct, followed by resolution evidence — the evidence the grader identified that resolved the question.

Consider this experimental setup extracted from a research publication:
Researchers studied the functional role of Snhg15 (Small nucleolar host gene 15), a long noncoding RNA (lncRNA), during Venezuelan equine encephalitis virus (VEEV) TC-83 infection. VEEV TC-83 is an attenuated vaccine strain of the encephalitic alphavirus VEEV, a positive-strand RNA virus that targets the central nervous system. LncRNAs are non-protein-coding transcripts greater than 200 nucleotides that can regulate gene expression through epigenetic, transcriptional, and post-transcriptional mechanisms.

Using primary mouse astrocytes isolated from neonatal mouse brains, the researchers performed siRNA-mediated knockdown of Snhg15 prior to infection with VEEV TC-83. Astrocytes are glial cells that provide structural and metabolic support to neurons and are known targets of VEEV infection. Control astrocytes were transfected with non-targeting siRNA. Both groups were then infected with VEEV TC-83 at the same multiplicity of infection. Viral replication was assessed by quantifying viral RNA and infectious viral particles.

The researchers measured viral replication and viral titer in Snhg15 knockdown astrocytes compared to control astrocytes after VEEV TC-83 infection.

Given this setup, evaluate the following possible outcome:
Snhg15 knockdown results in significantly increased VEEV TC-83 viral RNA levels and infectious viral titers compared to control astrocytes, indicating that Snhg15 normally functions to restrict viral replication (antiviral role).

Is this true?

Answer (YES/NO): YES